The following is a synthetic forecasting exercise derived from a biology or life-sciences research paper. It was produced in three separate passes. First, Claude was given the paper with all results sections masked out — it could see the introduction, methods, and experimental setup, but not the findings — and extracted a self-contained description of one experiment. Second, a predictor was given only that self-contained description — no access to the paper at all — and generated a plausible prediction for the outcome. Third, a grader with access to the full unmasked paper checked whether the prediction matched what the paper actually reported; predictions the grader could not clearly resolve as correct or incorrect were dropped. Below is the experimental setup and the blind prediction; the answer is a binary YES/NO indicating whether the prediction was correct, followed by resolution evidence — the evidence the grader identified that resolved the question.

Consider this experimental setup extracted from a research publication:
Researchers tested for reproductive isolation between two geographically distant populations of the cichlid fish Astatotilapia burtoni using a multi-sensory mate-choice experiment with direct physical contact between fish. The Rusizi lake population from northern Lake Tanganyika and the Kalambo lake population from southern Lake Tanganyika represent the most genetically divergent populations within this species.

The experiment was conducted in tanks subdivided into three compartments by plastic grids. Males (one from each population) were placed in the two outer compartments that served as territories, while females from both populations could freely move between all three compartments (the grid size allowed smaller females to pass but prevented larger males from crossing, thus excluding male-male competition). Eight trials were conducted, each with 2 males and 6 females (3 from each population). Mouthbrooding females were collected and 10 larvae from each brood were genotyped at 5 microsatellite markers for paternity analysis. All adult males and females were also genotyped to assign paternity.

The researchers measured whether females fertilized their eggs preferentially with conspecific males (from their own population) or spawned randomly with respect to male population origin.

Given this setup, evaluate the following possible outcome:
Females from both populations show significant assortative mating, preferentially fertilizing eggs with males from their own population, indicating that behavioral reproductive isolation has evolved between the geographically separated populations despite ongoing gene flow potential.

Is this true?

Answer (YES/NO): NO